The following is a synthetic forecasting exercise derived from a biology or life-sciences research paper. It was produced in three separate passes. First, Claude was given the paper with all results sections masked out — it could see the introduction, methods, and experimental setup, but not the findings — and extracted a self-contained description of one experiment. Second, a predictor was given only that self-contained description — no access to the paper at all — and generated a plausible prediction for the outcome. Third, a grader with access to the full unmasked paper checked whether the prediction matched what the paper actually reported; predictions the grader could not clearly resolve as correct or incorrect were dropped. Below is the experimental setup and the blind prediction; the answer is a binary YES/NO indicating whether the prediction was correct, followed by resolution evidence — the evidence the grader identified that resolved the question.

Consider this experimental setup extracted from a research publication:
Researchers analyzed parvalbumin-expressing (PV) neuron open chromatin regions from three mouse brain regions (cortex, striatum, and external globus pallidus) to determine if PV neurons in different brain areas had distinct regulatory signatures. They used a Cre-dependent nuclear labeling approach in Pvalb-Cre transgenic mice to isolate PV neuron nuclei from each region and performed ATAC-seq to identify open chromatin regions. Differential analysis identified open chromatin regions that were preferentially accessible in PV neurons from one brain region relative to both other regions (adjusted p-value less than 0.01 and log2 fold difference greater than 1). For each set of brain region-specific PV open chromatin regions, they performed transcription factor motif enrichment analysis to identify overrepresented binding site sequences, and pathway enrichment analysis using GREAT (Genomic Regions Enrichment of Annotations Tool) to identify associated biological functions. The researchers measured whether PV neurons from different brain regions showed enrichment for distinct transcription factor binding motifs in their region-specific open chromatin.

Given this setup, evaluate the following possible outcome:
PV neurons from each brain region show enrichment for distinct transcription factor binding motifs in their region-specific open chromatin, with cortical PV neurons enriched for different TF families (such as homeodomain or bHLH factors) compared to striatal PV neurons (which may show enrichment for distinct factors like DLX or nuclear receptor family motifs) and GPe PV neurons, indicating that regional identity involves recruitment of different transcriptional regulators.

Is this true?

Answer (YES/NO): NO